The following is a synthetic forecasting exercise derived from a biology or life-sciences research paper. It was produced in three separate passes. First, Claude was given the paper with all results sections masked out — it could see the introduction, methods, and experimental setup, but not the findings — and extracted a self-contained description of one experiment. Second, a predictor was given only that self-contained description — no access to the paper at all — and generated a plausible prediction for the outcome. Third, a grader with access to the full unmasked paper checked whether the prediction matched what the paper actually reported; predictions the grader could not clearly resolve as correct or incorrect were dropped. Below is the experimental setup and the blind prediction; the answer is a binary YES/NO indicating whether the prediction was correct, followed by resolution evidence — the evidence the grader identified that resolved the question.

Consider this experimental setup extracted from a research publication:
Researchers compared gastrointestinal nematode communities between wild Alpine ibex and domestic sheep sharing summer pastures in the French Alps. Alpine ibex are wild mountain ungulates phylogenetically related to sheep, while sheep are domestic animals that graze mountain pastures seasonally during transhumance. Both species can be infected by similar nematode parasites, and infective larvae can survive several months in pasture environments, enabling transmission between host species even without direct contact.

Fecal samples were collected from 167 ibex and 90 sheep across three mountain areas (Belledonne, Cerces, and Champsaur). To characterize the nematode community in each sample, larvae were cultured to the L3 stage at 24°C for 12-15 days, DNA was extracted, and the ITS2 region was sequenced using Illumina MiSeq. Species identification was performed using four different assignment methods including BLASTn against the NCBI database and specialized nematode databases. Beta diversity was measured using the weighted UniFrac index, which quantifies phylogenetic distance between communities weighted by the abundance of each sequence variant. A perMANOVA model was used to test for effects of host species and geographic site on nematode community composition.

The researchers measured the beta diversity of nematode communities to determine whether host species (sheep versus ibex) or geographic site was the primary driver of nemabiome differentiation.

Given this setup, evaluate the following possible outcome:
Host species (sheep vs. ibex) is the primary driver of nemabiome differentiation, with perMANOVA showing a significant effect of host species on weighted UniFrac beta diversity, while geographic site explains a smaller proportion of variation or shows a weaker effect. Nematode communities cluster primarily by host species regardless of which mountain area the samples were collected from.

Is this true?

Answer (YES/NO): NO